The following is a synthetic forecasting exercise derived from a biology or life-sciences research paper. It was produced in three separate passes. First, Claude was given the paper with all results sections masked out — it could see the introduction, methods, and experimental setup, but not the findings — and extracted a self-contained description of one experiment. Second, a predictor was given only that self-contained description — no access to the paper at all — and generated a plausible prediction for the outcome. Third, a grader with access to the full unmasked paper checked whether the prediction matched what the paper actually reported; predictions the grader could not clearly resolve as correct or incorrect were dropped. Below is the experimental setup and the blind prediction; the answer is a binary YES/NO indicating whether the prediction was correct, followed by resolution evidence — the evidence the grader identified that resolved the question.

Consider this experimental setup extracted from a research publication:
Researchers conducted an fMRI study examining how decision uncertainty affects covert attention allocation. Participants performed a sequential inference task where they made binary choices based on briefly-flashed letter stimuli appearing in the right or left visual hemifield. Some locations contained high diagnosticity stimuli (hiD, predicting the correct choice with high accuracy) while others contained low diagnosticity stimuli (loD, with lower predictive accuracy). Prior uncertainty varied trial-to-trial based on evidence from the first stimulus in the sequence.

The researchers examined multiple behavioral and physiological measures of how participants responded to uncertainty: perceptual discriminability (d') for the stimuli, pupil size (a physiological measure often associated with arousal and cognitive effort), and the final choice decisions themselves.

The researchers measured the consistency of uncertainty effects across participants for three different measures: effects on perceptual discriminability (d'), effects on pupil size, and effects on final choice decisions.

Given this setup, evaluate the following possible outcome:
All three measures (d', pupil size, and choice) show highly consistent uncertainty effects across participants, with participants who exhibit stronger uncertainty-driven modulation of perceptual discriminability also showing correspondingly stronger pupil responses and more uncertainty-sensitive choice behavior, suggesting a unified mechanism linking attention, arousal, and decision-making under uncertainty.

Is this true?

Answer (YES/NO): NO